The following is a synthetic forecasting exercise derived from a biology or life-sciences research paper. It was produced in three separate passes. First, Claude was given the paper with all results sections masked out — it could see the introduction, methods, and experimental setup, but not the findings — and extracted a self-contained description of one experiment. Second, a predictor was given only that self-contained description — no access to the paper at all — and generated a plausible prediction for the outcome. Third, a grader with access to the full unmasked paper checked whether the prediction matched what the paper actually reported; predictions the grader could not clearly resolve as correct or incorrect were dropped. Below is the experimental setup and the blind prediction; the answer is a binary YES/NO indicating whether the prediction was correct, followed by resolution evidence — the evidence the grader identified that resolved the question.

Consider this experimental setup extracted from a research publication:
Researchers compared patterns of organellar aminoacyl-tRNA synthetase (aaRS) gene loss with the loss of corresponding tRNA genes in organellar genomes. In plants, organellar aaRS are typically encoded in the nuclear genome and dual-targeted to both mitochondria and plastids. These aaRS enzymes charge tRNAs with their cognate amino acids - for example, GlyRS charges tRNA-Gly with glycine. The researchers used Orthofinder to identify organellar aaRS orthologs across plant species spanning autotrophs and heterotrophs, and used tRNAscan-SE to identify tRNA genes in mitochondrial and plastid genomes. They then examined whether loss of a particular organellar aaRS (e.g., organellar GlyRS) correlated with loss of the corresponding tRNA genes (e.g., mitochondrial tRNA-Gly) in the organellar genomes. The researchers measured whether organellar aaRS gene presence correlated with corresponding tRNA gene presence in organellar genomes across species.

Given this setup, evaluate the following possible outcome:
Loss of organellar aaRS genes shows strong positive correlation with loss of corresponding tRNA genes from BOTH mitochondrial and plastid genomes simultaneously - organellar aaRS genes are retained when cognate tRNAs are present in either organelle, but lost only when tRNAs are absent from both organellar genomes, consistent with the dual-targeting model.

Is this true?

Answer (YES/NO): NO